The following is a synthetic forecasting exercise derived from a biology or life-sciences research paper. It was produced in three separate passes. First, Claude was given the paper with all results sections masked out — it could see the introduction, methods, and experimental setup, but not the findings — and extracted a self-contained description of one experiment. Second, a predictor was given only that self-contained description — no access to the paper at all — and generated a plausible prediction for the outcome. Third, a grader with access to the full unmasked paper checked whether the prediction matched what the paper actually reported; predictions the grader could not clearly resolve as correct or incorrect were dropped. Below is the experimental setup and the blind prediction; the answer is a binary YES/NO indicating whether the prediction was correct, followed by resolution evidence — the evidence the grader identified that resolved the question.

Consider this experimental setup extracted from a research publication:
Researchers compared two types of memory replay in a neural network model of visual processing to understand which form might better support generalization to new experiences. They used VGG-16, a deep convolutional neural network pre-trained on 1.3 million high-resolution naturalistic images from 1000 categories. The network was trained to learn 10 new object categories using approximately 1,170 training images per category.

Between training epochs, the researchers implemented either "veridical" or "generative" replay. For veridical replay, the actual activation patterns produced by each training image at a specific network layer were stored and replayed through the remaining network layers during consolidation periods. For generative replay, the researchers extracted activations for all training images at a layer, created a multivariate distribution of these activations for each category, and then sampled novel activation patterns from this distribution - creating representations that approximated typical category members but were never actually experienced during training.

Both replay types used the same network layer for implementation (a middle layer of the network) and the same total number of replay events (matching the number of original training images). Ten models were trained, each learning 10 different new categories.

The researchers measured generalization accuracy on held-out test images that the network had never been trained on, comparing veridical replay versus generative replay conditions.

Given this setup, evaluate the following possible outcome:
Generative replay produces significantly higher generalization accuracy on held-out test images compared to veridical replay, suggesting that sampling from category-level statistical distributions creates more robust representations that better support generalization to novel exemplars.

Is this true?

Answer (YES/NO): NO